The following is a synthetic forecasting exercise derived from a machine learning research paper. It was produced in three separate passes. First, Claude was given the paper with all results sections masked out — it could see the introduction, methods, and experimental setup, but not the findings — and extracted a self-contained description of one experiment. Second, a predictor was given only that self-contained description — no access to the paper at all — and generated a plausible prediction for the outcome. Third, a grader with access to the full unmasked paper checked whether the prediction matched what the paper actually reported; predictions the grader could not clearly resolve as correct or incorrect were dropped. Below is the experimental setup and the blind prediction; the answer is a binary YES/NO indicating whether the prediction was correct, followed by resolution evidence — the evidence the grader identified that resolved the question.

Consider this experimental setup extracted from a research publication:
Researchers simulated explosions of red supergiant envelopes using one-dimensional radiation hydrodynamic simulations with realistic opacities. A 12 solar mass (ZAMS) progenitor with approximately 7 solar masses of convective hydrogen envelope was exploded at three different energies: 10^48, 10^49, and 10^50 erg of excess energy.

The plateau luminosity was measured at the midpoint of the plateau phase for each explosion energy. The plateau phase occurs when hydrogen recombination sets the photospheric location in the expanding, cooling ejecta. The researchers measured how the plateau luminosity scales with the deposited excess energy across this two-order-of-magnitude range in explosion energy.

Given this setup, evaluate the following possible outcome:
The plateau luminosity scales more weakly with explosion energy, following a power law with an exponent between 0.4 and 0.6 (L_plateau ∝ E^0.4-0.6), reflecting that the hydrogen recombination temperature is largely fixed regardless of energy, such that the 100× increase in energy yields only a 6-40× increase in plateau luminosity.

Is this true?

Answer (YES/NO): NO